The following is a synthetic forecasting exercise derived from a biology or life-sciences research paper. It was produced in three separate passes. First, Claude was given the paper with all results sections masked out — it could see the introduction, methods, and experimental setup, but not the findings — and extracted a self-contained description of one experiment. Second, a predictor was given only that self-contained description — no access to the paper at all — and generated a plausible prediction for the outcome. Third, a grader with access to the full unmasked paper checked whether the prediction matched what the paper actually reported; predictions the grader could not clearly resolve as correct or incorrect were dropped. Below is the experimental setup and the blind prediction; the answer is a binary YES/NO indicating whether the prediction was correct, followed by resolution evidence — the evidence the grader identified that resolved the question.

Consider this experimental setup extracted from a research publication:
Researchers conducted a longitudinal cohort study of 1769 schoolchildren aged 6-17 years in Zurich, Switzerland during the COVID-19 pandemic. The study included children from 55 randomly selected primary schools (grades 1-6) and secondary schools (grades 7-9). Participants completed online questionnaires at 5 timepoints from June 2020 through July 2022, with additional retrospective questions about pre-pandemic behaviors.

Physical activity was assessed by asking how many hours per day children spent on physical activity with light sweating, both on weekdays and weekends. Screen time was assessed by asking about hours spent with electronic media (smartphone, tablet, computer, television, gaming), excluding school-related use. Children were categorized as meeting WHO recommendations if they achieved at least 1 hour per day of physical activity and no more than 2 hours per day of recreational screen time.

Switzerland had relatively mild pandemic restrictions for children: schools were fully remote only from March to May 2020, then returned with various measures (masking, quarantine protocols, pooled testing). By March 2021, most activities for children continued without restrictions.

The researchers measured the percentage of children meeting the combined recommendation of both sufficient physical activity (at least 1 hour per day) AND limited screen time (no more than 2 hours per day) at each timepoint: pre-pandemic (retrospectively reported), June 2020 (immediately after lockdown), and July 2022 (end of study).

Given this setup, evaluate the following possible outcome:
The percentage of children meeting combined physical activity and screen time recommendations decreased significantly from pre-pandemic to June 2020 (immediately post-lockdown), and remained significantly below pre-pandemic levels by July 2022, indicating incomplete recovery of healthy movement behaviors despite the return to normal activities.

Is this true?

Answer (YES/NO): NO